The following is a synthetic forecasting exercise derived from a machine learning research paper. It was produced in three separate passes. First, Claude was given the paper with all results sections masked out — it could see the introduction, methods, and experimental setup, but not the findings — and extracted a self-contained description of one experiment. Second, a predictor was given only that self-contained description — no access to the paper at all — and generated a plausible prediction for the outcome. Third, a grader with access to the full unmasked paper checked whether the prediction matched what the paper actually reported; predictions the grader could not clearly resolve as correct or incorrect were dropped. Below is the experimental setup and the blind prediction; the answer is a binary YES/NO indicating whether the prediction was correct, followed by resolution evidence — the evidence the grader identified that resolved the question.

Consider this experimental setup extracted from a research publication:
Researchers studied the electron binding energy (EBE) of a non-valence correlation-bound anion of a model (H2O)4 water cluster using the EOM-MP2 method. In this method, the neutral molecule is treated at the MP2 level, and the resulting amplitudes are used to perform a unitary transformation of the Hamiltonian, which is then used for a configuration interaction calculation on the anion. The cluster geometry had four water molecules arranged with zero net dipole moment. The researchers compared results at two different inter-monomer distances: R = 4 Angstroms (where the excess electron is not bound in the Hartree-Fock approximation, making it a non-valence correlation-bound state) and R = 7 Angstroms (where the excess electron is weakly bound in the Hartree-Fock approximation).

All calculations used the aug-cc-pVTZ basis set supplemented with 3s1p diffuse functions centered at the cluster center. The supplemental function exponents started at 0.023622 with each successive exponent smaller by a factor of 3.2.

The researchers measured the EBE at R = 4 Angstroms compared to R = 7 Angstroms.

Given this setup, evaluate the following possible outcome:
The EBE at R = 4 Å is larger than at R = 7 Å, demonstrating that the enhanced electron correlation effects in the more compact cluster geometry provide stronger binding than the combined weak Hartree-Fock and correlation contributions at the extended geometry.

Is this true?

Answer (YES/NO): YES